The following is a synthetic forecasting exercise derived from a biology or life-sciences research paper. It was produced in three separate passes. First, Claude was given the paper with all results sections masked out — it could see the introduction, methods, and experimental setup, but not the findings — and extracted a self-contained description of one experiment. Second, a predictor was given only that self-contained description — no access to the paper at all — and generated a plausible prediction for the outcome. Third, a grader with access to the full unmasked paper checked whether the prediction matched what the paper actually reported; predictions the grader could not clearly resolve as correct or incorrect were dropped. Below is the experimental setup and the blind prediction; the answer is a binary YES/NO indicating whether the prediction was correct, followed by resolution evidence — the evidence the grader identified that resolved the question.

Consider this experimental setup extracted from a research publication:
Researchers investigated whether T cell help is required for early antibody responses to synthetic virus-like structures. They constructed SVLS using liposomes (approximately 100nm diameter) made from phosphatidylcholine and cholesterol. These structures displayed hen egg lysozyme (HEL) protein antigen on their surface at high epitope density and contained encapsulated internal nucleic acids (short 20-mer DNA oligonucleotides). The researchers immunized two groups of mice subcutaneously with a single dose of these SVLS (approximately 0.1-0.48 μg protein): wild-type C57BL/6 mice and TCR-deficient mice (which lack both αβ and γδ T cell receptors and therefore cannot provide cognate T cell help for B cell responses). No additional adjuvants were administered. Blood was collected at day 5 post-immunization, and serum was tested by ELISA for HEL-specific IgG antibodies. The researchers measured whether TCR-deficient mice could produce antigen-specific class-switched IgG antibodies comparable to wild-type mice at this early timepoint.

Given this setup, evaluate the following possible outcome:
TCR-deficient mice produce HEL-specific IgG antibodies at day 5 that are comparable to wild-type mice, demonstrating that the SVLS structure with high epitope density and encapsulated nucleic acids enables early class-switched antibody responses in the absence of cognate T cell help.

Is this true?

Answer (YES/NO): YES